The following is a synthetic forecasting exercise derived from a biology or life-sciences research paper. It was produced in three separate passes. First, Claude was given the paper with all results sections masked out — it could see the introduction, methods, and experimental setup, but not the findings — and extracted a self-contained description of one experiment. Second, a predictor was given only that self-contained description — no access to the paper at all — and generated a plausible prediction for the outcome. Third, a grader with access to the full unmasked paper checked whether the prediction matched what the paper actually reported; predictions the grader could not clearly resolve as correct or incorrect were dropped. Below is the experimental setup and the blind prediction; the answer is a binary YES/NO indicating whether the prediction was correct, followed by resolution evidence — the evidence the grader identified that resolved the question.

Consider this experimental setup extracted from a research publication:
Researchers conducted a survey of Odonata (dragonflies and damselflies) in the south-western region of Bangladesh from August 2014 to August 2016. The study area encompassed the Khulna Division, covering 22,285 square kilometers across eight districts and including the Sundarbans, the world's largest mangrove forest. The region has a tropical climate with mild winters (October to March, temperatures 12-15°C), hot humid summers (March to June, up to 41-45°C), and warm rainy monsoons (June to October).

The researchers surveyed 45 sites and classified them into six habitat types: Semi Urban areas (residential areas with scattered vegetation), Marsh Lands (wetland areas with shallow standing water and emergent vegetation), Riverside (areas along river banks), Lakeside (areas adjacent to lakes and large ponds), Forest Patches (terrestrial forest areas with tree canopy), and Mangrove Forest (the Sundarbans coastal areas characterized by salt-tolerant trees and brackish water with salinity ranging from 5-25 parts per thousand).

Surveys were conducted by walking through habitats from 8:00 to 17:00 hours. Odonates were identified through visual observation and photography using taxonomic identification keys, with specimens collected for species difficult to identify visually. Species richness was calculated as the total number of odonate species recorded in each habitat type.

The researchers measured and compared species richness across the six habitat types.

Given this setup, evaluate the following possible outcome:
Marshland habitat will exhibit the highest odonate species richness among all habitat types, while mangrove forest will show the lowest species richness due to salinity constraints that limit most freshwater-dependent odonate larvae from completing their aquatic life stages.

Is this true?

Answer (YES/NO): YES